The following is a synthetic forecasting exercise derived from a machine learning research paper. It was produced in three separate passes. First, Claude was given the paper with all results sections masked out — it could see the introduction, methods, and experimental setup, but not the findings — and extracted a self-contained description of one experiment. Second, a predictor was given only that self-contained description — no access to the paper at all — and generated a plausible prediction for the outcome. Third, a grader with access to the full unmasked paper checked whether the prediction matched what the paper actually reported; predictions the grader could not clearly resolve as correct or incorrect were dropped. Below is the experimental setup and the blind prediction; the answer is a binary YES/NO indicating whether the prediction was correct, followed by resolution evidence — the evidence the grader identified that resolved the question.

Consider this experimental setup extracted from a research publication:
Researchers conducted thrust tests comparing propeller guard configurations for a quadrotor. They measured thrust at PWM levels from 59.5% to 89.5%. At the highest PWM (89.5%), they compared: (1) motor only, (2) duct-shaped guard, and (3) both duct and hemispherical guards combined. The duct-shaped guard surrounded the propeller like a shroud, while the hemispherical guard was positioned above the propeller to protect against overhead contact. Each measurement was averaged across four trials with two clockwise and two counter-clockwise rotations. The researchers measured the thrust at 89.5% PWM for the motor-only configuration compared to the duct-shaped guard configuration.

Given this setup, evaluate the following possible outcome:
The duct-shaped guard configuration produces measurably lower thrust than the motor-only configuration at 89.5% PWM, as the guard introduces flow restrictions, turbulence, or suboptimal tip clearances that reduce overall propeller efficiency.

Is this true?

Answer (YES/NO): NO